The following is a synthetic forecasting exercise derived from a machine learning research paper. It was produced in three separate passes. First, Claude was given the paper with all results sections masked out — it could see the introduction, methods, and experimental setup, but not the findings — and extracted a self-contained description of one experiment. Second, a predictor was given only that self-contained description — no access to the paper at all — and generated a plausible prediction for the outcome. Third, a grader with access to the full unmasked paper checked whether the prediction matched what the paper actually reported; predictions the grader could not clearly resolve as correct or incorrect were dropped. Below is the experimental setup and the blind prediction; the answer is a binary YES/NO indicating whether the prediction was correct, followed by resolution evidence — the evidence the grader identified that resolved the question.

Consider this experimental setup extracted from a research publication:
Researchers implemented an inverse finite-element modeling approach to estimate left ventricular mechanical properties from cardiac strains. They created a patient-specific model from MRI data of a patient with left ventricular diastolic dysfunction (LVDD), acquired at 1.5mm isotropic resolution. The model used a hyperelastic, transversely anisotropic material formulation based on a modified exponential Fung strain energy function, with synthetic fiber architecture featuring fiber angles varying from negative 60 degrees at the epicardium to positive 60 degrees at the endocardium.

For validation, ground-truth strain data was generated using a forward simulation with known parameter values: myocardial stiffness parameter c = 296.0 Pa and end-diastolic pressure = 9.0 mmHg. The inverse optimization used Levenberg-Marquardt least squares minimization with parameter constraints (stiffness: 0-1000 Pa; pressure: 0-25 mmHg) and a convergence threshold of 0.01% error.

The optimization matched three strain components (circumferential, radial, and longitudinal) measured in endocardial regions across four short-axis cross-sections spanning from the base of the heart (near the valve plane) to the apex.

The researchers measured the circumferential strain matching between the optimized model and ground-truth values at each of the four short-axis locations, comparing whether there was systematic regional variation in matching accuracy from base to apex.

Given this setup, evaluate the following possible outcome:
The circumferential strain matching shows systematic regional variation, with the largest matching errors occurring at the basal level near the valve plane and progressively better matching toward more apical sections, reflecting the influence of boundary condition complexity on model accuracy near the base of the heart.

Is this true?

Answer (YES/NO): NO